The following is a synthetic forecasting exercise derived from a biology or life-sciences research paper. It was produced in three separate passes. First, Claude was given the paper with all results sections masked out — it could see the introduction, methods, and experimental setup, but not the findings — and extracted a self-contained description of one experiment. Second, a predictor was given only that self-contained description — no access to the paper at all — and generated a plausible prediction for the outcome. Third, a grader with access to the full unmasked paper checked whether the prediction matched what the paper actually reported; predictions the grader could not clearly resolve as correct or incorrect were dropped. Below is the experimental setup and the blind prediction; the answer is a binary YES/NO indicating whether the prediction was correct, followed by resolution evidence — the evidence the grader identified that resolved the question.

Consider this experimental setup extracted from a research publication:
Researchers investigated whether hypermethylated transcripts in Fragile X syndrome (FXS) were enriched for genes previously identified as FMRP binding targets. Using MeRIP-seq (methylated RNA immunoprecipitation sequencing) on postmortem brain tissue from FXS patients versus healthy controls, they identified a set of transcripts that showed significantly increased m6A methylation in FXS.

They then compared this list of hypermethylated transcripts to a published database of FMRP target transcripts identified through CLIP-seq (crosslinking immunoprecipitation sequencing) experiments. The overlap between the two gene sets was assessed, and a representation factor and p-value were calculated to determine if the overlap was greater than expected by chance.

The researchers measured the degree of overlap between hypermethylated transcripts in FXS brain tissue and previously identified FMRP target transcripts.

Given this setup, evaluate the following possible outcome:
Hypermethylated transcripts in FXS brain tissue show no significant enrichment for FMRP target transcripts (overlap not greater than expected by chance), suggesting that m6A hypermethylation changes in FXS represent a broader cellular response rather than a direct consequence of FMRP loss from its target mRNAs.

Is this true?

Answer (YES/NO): NO